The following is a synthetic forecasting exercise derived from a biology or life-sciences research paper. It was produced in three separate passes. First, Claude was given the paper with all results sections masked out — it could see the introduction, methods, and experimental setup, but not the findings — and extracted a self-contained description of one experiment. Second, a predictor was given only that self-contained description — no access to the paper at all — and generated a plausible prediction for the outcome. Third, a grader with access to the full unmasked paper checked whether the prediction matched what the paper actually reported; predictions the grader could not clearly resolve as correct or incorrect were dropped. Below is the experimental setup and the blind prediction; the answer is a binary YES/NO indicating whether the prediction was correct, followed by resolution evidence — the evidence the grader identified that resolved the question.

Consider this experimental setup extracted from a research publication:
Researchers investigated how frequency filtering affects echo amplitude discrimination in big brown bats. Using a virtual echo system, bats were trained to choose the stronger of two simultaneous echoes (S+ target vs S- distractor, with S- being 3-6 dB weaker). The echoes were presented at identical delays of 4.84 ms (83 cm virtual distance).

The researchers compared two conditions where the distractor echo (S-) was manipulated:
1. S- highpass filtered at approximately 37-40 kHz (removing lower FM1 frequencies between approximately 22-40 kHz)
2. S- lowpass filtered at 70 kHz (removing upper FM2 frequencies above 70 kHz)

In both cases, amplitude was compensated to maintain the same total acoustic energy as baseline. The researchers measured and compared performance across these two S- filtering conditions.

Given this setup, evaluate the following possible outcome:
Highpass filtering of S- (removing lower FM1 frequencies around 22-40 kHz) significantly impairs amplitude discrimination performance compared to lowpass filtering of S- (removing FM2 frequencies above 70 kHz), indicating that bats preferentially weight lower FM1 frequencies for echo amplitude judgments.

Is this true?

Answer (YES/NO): NO